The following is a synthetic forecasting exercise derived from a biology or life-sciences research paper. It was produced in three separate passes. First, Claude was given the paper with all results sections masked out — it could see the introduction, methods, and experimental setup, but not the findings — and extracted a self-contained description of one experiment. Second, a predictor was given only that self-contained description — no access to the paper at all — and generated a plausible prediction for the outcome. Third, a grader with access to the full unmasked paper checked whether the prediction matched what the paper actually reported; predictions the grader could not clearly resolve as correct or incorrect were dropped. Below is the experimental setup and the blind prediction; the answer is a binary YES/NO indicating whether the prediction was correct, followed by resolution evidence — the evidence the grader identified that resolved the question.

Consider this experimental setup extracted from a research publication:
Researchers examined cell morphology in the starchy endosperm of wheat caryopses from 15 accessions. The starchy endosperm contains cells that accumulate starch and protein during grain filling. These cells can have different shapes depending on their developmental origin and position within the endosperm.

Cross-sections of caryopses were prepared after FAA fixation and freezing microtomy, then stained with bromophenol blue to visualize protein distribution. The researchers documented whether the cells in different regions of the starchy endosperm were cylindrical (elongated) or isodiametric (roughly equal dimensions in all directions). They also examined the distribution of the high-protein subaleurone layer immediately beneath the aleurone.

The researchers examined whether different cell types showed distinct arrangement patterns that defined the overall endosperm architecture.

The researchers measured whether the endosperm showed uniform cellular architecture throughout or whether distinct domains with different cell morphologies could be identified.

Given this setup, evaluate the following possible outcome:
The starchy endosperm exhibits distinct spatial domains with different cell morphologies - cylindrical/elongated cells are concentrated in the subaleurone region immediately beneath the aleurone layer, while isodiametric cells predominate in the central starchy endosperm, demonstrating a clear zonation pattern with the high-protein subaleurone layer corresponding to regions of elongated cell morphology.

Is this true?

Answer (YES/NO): NO